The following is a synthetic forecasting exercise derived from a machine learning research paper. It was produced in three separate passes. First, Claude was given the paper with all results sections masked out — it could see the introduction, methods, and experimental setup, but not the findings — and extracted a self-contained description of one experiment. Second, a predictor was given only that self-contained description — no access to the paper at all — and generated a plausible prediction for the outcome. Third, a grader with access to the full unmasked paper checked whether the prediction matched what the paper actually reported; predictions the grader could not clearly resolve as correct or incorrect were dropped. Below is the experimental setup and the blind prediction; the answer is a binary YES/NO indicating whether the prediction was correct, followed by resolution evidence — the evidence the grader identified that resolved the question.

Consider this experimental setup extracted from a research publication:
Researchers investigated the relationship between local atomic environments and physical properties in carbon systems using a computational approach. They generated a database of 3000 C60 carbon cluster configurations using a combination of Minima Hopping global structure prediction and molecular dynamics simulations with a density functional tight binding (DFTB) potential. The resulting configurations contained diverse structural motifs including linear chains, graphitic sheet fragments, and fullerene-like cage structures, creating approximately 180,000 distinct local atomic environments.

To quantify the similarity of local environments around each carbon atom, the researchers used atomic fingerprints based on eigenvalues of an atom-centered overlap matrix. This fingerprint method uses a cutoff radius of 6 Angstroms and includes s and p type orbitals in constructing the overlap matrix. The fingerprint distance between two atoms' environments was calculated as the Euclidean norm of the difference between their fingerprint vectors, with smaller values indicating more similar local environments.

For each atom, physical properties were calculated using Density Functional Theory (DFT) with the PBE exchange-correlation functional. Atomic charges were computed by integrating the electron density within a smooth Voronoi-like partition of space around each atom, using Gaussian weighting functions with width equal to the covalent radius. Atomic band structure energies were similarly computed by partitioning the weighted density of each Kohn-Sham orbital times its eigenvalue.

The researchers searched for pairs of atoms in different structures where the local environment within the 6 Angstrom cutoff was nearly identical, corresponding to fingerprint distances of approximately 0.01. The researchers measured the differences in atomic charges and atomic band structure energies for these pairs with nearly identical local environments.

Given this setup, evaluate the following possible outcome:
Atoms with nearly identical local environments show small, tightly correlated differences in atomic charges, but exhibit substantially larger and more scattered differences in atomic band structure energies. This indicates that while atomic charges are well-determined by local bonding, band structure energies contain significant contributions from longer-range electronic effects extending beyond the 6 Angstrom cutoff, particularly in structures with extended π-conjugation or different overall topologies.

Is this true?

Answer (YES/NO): NO